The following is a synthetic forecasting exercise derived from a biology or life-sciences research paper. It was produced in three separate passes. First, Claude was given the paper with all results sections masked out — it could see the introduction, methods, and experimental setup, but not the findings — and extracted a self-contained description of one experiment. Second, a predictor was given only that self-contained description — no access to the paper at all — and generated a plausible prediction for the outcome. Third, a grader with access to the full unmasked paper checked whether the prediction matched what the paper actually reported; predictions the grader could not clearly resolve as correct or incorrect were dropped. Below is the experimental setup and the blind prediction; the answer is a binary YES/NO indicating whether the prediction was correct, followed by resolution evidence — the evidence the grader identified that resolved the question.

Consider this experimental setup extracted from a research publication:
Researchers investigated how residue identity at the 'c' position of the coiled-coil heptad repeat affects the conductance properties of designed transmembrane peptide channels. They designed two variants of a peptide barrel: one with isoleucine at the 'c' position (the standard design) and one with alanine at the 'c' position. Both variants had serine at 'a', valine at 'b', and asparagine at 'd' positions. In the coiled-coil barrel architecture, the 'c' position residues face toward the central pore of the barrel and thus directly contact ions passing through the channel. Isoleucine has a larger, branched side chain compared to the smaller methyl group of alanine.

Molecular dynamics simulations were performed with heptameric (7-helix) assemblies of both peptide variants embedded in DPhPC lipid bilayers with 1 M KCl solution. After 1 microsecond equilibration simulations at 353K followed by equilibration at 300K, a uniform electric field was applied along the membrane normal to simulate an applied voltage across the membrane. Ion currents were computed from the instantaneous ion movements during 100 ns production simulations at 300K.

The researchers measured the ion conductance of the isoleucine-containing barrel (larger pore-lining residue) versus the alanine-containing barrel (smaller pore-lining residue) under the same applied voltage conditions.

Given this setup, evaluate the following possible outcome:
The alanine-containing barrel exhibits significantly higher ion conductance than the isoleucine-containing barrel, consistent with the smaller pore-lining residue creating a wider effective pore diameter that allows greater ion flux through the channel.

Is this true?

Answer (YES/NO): NO